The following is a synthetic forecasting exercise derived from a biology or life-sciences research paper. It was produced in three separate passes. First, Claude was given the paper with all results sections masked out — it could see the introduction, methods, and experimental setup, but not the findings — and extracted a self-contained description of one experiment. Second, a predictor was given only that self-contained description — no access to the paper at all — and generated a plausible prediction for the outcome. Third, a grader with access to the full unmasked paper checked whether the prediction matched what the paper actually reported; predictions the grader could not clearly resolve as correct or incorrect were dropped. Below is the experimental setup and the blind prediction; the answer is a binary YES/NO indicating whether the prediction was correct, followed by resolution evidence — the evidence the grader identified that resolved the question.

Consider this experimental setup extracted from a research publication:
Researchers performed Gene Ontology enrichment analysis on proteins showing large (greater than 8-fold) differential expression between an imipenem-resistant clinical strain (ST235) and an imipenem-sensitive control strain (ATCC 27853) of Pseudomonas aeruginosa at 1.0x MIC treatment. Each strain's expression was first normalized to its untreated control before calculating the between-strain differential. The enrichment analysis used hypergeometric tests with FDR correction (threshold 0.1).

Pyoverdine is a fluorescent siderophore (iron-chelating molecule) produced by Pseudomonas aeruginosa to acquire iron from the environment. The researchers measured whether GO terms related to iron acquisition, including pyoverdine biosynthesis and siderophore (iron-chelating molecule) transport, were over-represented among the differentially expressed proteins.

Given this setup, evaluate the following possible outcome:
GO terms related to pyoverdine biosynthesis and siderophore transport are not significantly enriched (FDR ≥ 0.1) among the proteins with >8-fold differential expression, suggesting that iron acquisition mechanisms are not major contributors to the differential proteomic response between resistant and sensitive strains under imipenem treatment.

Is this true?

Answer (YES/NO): YES